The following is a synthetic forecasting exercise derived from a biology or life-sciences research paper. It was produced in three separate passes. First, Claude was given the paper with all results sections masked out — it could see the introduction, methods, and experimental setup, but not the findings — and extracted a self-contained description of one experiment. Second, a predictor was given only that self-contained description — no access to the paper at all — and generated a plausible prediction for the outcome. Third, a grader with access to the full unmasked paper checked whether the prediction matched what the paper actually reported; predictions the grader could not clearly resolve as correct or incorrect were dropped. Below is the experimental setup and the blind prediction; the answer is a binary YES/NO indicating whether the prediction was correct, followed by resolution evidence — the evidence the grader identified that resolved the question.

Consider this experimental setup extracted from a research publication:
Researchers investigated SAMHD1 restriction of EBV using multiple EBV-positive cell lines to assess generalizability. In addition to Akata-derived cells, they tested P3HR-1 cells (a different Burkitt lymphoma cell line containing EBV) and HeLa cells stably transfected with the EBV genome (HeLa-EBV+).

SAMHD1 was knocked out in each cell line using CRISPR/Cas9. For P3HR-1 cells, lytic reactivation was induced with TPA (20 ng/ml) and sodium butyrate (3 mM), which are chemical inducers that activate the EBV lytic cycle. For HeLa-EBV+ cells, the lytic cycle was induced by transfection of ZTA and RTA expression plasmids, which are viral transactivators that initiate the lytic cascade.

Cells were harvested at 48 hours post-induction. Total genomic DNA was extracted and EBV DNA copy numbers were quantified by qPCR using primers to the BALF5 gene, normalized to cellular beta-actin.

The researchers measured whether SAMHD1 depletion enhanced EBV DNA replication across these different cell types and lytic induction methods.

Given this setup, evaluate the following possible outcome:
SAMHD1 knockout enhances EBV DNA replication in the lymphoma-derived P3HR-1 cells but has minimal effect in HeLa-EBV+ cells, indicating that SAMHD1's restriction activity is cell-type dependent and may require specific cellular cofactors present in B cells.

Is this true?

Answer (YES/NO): NO